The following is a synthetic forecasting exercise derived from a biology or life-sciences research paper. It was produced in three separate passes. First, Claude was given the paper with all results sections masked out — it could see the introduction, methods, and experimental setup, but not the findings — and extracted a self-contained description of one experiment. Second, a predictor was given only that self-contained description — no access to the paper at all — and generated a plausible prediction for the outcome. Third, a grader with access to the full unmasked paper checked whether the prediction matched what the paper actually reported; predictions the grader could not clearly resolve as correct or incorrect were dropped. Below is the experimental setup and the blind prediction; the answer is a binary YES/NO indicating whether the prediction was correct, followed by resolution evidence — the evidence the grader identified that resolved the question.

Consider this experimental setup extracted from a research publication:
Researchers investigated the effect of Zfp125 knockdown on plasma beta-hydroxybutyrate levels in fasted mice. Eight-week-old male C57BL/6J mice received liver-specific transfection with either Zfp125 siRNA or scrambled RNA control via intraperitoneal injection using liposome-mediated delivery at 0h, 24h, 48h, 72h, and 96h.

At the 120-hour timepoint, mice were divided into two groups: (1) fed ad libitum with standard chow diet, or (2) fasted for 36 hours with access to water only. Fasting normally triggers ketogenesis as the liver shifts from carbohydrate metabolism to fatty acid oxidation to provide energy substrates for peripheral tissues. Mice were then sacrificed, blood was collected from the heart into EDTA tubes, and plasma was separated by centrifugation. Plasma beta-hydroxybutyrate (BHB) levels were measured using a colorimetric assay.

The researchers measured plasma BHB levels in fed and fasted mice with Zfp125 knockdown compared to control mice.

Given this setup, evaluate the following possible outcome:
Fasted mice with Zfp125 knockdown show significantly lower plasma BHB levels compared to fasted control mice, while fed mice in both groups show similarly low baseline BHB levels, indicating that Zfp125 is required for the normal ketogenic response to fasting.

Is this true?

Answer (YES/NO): NO